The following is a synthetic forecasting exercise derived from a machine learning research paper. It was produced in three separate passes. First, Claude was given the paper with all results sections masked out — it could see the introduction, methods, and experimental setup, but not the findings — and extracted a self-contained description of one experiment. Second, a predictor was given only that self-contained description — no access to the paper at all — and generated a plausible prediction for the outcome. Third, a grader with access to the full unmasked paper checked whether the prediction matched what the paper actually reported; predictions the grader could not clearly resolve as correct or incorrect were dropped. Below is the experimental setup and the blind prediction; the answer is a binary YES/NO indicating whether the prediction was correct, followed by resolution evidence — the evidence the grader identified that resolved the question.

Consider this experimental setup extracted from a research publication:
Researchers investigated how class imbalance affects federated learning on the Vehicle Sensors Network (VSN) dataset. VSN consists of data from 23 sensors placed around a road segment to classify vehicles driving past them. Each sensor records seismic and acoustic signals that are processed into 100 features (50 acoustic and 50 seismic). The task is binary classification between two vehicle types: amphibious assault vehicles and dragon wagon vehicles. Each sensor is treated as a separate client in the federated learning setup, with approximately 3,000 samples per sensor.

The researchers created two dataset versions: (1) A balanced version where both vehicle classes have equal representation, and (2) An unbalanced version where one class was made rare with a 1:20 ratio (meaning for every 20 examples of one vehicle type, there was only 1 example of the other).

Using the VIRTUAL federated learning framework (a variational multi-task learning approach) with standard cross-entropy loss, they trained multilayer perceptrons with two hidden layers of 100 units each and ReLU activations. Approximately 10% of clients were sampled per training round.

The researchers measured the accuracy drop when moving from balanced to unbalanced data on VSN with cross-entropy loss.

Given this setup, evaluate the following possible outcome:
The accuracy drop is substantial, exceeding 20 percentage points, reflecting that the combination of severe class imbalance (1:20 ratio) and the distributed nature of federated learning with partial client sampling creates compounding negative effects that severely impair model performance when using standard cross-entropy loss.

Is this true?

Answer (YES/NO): NO